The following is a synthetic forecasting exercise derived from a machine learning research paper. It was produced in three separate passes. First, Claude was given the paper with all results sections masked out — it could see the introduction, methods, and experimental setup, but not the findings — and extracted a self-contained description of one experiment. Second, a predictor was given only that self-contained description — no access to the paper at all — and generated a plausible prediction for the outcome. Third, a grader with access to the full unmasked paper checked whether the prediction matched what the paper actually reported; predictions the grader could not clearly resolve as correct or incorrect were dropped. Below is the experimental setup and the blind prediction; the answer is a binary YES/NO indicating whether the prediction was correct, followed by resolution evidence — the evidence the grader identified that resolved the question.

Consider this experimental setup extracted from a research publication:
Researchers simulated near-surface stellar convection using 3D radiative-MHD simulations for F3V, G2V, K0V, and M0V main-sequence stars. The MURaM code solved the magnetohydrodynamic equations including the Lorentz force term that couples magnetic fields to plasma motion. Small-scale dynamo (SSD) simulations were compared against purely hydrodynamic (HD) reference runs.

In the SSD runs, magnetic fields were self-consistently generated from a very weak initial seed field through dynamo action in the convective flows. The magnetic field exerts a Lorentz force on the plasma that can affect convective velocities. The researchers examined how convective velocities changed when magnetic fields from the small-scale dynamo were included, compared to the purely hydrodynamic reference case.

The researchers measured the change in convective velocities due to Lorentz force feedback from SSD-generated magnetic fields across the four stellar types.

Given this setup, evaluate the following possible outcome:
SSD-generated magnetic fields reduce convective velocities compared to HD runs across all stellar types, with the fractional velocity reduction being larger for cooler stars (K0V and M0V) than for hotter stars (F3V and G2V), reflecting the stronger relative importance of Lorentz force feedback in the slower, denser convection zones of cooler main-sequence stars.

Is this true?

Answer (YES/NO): NO